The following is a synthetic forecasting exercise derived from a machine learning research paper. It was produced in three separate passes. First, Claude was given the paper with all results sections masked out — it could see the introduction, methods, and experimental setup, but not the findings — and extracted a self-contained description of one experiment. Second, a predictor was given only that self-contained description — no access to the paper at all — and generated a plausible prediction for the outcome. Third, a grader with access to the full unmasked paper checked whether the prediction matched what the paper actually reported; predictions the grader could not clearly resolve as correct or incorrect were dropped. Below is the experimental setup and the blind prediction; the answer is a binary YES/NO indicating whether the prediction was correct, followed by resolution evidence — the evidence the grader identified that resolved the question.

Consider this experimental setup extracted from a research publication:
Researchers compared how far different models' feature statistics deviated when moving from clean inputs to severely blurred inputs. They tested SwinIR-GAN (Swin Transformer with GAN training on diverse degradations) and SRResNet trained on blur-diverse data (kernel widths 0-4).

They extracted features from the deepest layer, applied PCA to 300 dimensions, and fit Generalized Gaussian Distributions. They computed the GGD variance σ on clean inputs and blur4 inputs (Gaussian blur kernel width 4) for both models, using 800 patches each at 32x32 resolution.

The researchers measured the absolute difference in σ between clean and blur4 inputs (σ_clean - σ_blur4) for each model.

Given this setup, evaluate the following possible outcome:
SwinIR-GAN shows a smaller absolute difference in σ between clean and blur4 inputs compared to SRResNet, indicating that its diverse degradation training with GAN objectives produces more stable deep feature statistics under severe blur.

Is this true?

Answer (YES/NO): YES